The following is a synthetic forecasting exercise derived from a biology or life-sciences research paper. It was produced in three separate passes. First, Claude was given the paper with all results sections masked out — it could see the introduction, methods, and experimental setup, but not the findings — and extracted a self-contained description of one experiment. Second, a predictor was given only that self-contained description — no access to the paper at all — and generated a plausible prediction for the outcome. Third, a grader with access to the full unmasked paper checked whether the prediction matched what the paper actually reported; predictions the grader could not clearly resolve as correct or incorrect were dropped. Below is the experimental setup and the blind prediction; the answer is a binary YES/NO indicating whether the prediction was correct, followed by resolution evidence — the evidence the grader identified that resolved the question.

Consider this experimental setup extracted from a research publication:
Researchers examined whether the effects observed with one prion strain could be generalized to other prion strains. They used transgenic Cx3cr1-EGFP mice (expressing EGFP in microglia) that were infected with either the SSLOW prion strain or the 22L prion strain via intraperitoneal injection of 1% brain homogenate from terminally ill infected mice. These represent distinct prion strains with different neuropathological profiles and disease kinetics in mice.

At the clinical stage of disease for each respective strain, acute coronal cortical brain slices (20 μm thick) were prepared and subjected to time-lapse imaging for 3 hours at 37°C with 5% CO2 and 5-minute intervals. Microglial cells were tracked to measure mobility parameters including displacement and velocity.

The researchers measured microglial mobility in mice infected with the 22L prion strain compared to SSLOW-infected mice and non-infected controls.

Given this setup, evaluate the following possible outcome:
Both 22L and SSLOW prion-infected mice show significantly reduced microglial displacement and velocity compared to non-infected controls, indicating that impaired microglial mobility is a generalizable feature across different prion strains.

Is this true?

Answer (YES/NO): NO